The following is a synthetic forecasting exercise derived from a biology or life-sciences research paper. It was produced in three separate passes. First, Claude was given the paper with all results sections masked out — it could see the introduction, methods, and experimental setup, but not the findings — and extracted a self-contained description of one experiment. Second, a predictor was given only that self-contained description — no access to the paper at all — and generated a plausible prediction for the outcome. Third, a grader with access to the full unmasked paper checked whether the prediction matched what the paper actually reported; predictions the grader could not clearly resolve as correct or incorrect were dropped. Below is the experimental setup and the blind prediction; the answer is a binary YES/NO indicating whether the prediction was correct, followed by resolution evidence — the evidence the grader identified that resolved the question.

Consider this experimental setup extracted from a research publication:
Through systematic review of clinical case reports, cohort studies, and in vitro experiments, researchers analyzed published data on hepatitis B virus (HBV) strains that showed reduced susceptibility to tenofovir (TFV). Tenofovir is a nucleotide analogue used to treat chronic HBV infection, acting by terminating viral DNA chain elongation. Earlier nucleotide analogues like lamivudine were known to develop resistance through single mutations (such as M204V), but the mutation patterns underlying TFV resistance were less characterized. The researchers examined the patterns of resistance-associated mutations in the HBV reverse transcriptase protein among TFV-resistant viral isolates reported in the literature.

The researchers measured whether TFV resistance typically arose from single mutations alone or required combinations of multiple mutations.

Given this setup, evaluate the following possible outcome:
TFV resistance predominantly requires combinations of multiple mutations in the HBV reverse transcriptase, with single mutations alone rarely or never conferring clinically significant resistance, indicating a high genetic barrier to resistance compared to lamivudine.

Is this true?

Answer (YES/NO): YES